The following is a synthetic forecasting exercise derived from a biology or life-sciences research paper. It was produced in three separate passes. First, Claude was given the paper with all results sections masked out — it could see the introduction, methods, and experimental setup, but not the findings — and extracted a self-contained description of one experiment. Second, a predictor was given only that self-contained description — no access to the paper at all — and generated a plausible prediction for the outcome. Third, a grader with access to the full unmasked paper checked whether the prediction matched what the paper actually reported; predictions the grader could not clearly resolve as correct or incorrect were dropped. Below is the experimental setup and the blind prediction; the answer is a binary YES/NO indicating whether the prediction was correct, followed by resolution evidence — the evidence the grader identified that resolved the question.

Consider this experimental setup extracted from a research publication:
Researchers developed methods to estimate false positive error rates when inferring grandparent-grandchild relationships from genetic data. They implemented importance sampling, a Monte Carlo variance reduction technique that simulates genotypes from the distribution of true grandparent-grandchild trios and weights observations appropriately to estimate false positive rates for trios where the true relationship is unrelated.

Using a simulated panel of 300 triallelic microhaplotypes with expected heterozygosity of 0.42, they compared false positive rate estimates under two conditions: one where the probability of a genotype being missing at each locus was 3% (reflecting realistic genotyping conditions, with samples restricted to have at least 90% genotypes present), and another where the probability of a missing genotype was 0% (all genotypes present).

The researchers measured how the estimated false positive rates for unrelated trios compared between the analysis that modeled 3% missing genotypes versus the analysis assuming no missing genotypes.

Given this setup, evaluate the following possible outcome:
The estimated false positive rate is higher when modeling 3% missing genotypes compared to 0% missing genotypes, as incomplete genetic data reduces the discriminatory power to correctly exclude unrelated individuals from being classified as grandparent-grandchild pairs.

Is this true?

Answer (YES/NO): YES